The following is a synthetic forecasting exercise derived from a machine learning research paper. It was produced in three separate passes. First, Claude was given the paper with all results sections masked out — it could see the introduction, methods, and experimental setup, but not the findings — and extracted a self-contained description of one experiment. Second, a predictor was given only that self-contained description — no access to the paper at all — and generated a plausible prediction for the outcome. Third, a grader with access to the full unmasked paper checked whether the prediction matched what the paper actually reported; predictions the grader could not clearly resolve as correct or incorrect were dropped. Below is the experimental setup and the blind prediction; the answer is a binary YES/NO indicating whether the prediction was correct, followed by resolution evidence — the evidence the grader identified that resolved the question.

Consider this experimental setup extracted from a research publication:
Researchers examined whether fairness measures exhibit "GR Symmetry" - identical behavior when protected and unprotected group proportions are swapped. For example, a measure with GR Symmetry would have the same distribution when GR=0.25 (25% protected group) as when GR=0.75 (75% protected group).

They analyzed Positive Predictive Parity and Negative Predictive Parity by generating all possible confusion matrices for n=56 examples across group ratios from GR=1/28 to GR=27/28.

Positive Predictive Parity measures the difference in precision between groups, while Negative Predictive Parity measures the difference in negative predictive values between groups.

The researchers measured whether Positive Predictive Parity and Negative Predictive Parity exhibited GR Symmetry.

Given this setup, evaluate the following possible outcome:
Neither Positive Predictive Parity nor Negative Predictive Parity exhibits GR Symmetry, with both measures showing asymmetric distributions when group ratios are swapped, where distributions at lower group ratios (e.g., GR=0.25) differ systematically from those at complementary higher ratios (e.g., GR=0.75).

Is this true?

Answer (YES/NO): YES